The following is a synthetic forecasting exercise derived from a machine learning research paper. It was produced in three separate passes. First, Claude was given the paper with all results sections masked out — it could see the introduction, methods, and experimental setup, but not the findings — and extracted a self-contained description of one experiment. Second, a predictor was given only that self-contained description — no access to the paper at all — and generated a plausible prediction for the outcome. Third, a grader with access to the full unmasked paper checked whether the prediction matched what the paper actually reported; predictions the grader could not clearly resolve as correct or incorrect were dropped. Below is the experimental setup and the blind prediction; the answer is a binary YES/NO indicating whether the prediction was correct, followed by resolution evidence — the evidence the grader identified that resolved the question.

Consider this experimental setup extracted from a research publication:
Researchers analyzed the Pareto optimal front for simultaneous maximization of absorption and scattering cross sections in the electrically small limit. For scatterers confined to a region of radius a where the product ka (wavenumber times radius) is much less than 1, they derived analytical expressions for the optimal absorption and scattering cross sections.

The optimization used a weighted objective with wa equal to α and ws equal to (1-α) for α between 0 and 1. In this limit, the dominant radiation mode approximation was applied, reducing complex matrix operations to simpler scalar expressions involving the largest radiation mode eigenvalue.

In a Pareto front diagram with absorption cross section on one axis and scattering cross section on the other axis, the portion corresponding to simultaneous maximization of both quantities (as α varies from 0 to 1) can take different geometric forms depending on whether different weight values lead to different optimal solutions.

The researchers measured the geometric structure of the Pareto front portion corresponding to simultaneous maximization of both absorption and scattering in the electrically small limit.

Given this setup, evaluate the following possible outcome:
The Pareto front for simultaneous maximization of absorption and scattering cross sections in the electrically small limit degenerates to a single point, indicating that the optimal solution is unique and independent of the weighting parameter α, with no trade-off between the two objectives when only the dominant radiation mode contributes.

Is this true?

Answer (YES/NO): YES